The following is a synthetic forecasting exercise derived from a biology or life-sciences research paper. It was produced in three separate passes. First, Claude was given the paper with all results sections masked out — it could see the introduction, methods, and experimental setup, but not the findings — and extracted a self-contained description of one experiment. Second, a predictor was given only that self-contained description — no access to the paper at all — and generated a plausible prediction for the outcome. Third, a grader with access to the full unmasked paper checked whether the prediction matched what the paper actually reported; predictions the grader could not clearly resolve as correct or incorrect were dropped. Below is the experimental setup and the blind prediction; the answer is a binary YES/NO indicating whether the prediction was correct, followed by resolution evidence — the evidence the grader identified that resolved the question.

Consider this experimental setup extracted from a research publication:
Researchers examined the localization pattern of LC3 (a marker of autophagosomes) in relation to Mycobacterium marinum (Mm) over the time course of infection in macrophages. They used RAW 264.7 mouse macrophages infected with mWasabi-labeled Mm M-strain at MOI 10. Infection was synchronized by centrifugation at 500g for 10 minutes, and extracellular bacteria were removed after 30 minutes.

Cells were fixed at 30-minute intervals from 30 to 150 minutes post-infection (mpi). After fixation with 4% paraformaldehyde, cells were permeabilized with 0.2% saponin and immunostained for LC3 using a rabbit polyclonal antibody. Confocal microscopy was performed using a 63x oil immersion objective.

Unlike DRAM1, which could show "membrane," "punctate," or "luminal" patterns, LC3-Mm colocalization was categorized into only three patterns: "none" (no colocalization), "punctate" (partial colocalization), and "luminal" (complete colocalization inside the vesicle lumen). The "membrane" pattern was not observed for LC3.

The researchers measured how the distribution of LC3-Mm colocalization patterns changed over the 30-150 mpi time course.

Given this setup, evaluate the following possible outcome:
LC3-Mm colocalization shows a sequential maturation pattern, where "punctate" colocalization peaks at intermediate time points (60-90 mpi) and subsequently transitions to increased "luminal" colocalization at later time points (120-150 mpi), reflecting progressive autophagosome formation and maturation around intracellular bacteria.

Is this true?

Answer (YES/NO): NO